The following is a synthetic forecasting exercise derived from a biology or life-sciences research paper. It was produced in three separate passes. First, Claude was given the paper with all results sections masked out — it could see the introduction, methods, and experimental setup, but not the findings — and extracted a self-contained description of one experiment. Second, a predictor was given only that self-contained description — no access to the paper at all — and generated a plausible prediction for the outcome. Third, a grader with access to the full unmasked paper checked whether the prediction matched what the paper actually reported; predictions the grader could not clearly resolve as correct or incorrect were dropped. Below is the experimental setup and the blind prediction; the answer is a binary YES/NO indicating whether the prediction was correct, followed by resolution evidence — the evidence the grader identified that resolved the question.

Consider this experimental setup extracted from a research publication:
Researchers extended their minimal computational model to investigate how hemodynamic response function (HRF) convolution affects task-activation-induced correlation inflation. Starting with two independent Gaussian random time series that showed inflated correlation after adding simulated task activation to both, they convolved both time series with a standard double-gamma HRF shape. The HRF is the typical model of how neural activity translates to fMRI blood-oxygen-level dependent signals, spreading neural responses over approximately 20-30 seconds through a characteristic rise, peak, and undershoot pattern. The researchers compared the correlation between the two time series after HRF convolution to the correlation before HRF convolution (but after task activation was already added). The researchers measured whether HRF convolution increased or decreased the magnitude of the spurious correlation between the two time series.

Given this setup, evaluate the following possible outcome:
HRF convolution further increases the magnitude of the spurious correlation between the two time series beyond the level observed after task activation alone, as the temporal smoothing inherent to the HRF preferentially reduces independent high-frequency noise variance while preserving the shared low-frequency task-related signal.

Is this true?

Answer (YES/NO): YES